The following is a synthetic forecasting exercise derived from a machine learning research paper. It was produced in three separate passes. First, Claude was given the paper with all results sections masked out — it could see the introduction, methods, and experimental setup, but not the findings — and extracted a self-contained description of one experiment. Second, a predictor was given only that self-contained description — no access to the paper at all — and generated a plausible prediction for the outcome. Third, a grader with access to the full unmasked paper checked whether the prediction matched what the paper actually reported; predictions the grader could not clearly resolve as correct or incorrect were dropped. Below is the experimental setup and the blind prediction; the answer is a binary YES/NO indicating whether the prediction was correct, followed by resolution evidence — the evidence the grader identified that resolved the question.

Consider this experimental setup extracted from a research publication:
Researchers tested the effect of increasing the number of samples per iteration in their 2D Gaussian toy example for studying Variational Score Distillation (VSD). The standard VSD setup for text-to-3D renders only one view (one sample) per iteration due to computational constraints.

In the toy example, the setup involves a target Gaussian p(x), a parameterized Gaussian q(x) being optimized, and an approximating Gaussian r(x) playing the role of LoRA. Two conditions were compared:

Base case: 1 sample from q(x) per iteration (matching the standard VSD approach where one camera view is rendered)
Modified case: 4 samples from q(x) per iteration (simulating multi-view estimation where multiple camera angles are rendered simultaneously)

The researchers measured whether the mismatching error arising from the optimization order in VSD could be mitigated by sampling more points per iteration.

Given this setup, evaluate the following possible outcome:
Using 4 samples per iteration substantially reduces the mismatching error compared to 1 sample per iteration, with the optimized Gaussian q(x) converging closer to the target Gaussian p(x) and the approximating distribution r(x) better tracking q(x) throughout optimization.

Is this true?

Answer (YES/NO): NO